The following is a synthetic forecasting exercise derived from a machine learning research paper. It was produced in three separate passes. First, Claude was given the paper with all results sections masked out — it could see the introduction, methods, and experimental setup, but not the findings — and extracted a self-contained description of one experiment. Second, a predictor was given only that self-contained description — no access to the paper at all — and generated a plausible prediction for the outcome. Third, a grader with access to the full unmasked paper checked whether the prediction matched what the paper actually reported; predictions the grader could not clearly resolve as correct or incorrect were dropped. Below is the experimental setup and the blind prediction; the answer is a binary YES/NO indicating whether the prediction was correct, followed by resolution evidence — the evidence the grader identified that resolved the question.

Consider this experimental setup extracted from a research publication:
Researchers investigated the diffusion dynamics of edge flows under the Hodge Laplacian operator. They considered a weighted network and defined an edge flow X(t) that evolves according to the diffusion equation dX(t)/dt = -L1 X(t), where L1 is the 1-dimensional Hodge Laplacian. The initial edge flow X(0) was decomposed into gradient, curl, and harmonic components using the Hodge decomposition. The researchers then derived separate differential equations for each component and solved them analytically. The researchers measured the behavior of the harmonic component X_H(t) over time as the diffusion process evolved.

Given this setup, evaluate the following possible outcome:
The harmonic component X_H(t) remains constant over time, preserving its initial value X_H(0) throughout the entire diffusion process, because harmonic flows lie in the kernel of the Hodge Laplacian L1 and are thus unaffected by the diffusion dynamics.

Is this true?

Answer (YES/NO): YES